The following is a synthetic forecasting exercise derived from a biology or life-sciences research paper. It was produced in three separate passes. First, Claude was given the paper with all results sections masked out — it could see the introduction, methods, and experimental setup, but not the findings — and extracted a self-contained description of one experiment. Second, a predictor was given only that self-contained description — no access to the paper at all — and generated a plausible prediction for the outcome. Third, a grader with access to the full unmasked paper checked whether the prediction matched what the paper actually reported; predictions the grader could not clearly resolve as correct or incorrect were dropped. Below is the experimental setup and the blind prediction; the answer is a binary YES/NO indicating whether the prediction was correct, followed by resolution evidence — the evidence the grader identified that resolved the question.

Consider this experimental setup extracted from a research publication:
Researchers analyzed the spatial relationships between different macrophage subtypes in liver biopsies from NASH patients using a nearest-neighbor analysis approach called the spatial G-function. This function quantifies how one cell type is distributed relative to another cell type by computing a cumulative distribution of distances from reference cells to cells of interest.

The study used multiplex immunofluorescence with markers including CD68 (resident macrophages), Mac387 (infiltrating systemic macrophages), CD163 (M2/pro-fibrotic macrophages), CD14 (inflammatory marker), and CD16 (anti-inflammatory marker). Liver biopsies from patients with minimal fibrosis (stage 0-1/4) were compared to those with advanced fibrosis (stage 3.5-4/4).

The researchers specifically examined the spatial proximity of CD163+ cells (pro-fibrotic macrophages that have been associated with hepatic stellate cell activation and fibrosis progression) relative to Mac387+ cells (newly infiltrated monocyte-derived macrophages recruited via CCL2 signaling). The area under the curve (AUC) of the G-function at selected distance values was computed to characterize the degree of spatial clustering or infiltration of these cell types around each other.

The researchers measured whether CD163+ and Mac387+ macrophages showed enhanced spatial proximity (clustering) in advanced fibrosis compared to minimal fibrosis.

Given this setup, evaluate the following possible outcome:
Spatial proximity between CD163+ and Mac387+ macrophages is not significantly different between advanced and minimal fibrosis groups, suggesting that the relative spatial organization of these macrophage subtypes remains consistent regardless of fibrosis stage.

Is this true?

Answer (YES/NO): YES